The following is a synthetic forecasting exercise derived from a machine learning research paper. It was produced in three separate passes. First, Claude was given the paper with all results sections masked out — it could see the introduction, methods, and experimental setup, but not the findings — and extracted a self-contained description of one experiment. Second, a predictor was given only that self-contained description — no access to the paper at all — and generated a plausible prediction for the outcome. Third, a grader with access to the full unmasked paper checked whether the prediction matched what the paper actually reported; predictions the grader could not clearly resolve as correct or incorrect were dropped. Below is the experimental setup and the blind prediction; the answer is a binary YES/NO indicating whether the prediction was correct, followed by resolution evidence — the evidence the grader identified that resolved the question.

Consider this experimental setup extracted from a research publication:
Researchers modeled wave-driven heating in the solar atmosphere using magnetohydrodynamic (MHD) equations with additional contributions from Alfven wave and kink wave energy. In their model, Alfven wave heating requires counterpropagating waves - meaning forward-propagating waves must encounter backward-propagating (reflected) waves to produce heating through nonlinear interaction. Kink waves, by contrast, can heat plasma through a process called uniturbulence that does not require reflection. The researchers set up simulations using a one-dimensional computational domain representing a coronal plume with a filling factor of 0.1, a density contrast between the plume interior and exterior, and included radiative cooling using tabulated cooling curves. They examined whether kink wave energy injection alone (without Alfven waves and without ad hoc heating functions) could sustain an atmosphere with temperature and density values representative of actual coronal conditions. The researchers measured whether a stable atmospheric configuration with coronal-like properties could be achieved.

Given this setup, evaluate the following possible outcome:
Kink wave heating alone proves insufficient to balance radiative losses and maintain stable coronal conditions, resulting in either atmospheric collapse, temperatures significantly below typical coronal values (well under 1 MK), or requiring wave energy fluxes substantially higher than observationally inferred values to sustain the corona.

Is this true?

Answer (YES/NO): NO